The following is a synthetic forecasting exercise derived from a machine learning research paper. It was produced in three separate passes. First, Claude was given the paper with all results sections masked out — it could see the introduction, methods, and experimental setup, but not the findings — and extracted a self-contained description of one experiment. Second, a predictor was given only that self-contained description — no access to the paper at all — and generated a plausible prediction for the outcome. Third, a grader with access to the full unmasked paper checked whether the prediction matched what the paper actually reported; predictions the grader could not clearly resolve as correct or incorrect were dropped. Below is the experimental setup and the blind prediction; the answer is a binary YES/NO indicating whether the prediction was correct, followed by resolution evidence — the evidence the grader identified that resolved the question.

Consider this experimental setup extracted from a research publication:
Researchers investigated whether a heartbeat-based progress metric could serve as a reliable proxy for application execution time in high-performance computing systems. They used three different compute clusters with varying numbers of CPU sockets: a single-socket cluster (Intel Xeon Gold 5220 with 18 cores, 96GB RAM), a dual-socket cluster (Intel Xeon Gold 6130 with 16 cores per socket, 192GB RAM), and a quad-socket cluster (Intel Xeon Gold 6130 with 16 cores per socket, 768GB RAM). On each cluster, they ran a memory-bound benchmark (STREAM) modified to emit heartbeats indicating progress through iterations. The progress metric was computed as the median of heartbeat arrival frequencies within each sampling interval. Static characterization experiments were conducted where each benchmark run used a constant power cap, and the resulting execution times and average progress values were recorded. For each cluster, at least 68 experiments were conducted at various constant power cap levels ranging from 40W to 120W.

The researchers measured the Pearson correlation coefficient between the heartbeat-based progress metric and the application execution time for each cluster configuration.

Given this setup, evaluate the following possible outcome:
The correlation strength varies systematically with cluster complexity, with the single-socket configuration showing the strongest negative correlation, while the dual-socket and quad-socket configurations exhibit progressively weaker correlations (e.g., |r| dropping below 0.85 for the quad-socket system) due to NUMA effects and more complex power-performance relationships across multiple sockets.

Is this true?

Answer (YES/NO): NO